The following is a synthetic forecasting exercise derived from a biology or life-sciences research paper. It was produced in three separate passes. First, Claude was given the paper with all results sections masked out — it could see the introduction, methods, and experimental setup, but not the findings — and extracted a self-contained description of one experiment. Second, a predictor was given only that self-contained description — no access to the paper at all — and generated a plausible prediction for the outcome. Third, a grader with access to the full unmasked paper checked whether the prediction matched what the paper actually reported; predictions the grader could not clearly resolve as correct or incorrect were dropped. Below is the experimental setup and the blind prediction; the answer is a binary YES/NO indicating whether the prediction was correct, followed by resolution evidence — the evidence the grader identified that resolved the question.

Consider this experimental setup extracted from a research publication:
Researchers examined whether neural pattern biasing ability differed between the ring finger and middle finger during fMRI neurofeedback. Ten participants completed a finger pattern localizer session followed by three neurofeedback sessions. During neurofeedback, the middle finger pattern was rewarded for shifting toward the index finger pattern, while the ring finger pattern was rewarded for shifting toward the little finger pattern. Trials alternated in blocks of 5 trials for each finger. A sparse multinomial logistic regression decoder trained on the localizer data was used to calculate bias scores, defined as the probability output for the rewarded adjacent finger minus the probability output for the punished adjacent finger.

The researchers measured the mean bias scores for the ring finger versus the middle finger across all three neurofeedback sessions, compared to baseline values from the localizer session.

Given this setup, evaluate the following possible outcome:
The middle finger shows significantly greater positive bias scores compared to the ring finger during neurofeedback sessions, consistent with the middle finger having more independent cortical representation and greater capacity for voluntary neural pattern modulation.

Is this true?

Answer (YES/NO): NO